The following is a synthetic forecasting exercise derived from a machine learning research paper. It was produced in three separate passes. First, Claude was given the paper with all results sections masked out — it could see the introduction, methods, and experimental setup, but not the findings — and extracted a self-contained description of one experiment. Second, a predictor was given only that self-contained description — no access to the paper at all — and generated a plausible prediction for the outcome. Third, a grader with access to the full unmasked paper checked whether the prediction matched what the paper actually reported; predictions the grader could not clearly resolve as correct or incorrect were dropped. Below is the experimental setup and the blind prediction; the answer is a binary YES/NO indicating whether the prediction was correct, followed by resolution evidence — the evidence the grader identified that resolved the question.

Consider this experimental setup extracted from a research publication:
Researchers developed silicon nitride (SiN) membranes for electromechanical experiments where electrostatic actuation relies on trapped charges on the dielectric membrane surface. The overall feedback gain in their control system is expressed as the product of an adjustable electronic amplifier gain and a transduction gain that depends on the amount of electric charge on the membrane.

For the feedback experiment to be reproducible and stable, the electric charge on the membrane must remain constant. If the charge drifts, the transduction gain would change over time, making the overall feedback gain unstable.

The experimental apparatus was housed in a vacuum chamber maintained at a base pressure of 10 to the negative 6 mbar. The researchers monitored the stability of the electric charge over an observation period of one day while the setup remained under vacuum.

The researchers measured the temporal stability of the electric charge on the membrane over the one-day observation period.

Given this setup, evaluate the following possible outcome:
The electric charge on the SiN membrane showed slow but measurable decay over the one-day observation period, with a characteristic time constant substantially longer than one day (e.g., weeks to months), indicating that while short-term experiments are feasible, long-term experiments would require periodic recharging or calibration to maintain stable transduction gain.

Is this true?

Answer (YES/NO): NO